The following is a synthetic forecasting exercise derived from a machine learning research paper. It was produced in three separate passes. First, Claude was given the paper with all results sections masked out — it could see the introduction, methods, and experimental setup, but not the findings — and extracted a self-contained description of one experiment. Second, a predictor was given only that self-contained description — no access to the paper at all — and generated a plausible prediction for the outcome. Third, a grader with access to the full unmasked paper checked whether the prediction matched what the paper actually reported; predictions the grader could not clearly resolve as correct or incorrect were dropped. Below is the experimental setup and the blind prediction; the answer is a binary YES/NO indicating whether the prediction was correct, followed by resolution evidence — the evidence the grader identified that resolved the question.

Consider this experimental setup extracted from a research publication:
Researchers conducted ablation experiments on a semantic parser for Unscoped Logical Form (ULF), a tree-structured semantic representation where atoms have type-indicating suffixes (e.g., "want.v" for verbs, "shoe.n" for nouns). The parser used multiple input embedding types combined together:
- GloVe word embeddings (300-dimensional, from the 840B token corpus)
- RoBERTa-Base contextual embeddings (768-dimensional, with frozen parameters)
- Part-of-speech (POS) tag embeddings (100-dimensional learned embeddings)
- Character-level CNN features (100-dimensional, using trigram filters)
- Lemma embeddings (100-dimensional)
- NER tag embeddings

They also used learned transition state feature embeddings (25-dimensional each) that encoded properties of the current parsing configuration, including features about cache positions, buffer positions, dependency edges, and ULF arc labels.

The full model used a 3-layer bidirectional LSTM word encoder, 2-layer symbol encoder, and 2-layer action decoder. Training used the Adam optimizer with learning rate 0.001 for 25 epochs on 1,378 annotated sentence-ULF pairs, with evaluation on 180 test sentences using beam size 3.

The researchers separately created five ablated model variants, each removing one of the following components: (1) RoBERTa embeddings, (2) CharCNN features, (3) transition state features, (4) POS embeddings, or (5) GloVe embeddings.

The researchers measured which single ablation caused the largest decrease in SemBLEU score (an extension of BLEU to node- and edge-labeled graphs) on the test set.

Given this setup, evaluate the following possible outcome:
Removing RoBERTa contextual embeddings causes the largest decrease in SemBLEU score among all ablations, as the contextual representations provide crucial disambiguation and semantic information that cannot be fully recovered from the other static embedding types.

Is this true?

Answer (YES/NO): NO